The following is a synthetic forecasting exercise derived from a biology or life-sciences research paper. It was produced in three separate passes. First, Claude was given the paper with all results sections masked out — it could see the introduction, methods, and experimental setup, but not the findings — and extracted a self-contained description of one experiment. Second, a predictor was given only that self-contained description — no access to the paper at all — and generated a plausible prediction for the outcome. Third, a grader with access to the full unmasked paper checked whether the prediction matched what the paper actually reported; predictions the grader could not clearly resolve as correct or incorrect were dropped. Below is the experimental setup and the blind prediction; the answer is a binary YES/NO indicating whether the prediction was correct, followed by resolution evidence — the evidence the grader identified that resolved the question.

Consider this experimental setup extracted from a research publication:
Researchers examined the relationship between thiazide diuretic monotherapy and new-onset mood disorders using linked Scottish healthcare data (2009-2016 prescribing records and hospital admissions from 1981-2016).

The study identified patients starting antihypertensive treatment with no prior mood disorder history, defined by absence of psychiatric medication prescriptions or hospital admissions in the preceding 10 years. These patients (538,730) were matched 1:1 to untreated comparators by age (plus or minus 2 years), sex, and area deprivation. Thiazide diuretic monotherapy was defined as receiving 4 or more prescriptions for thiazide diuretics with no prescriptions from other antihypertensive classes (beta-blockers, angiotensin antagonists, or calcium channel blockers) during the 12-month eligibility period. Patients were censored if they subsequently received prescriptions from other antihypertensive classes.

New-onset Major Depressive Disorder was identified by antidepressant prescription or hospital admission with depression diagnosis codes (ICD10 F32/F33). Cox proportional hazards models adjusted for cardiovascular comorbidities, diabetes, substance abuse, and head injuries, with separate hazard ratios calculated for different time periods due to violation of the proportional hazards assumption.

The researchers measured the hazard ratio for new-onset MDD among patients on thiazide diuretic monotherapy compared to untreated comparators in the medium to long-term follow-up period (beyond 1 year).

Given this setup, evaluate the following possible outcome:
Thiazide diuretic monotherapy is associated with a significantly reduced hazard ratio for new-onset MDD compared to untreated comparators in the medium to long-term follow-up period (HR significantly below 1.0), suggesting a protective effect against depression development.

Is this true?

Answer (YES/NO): NO